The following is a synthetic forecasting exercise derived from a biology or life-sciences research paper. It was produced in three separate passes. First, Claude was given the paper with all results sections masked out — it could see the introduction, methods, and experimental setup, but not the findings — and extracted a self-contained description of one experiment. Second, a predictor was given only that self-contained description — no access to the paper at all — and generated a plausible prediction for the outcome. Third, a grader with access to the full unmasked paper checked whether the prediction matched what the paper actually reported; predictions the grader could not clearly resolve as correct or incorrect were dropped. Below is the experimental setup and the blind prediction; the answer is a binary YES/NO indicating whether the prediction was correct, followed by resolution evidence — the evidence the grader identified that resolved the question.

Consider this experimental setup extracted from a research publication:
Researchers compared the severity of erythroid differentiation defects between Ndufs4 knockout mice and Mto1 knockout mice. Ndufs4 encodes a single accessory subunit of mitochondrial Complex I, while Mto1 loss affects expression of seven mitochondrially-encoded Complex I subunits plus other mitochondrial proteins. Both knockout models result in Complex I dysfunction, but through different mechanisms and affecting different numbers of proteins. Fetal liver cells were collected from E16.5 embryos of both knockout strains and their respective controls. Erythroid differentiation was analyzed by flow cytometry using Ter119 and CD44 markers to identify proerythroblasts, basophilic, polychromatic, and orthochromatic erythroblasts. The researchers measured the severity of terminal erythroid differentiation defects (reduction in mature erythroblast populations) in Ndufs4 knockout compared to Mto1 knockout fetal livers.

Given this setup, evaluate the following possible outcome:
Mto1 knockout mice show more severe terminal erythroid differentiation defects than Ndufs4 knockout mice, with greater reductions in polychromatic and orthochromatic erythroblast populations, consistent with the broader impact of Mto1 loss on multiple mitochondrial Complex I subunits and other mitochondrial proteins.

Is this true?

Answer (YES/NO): YES